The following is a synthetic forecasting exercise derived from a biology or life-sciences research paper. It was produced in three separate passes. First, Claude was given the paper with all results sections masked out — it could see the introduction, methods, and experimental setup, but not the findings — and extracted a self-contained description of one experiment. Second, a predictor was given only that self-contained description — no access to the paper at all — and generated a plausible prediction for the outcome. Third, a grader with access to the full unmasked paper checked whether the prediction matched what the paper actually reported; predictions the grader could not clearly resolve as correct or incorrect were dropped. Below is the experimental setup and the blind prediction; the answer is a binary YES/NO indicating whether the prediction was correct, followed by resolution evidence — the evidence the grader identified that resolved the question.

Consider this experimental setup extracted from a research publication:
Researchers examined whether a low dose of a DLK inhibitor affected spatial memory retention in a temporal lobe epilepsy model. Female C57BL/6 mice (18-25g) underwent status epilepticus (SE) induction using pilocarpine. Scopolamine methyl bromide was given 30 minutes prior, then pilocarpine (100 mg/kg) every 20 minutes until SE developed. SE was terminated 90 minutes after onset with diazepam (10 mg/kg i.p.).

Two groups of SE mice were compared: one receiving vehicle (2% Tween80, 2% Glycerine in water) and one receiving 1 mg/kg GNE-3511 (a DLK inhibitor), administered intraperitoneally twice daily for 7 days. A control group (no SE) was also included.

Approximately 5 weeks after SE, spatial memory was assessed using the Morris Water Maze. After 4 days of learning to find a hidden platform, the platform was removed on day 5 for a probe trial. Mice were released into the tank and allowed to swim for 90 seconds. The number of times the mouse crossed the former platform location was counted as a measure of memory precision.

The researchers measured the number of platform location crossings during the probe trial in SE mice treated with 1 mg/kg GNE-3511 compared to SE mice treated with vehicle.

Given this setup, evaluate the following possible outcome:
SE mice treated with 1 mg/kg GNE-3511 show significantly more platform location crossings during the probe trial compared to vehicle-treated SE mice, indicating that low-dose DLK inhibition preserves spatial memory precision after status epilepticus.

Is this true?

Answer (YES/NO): NO